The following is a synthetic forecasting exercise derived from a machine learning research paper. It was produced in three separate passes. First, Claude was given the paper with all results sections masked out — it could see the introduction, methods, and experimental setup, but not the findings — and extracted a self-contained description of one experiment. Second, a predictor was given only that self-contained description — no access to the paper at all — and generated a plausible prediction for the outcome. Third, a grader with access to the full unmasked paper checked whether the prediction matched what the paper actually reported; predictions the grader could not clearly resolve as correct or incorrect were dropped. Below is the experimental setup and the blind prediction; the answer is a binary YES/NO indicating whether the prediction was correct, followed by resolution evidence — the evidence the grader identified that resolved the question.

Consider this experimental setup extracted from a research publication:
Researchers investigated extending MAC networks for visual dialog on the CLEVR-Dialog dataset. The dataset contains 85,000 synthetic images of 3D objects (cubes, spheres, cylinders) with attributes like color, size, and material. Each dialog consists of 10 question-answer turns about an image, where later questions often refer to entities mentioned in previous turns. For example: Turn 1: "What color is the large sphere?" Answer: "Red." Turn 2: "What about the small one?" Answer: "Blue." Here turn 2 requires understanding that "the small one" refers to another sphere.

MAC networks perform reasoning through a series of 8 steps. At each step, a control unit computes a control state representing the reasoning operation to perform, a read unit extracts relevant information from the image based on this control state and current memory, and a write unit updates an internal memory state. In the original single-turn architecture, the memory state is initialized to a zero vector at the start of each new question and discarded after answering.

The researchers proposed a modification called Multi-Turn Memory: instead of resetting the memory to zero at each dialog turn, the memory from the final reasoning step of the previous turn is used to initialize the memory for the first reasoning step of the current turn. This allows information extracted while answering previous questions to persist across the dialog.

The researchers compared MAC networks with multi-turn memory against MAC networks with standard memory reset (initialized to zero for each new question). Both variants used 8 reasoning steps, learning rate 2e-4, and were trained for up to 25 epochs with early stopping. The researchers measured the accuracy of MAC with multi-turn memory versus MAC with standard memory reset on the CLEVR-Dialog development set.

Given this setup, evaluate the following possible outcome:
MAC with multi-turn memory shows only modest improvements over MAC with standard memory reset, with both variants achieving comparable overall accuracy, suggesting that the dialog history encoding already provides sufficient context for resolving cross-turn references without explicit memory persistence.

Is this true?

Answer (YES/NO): NO